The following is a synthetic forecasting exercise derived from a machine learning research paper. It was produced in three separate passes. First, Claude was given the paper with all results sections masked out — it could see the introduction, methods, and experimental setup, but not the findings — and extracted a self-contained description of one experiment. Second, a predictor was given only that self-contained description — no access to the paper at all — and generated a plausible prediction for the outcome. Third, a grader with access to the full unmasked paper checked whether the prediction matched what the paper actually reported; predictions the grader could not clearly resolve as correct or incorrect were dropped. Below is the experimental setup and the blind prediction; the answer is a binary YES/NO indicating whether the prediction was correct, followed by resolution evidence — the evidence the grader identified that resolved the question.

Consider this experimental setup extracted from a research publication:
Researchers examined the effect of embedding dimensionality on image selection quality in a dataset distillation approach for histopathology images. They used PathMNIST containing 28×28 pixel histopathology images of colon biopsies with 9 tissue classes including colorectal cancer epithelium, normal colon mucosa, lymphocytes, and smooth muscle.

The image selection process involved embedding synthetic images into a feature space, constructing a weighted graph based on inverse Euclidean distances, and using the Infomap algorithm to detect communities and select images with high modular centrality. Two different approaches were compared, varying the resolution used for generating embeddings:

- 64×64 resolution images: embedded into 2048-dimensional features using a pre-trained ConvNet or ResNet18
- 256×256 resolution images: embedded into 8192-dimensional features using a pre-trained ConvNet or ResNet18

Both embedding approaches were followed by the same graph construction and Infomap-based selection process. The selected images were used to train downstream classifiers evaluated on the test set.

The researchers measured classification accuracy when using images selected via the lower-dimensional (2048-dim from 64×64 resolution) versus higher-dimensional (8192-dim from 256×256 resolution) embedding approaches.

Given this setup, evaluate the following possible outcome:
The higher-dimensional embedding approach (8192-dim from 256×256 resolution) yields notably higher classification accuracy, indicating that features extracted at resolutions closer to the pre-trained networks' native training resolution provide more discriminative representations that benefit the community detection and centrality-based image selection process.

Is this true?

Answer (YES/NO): NO